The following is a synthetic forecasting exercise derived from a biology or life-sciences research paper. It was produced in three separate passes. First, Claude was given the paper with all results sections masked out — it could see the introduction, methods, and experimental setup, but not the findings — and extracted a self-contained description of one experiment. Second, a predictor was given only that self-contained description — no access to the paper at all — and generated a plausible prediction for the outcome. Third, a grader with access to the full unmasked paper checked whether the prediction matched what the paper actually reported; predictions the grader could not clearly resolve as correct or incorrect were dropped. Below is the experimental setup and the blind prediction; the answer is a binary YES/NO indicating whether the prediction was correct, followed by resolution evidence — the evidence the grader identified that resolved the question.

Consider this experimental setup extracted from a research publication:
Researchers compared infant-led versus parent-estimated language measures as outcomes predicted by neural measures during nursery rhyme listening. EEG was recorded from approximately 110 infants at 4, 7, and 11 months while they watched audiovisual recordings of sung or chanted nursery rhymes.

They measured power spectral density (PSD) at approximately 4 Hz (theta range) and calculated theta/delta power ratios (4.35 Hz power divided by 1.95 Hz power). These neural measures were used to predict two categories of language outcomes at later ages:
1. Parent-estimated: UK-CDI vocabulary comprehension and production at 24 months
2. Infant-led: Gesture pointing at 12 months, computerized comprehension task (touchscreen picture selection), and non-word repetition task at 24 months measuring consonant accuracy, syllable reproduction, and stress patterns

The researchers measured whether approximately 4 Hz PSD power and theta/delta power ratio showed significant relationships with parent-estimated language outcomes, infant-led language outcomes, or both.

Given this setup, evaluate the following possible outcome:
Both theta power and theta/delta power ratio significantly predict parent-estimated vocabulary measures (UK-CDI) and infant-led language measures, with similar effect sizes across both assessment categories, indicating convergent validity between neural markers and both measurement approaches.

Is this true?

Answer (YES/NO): NO